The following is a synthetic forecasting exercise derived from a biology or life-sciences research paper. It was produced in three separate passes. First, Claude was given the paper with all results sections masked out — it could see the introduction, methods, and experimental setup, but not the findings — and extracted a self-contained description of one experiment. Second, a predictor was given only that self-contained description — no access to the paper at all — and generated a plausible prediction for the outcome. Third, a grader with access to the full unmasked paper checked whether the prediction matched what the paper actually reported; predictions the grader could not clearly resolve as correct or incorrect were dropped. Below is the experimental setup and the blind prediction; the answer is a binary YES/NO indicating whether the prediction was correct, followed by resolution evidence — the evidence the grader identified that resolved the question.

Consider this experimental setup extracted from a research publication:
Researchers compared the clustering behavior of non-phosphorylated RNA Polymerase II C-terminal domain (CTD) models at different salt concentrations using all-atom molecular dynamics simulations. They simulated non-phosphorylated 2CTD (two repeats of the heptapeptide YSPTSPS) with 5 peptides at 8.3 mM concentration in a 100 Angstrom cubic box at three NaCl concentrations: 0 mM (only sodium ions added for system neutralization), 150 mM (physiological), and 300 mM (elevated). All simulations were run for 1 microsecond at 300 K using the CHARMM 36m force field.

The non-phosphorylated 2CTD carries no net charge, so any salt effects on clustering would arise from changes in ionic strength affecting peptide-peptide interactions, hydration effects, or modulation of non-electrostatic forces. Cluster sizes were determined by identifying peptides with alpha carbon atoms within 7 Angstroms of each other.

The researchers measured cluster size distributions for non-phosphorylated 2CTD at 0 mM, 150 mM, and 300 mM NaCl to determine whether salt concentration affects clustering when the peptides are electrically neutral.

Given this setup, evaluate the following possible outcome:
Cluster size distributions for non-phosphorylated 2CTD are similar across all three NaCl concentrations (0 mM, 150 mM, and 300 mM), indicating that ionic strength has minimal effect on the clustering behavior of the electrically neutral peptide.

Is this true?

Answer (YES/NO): YES